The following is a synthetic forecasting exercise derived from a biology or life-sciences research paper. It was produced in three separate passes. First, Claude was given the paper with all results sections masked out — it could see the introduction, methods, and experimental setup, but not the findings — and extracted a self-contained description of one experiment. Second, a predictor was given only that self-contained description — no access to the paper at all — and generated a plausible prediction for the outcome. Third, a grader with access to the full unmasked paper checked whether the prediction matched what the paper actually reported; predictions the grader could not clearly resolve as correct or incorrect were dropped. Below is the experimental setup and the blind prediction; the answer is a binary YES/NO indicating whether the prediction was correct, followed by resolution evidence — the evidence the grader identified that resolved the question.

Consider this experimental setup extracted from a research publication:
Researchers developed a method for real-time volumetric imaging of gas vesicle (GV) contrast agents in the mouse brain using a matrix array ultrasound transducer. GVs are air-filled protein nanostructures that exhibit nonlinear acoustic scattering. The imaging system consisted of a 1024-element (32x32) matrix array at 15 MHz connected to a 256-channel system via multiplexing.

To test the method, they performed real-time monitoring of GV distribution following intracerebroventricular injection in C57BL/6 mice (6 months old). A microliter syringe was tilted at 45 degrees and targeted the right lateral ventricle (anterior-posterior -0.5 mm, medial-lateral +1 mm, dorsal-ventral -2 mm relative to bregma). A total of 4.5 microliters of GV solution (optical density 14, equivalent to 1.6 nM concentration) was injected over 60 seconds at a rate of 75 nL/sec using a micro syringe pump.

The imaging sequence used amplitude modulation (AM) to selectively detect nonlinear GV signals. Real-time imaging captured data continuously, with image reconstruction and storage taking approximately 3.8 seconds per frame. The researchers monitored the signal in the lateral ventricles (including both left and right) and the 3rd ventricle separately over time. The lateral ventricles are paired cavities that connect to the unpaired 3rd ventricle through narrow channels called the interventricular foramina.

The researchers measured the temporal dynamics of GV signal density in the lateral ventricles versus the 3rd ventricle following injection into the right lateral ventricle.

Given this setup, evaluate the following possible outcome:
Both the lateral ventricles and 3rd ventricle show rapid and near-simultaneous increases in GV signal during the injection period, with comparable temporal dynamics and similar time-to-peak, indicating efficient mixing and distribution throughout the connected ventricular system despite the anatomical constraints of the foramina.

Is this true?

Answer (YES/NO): NO